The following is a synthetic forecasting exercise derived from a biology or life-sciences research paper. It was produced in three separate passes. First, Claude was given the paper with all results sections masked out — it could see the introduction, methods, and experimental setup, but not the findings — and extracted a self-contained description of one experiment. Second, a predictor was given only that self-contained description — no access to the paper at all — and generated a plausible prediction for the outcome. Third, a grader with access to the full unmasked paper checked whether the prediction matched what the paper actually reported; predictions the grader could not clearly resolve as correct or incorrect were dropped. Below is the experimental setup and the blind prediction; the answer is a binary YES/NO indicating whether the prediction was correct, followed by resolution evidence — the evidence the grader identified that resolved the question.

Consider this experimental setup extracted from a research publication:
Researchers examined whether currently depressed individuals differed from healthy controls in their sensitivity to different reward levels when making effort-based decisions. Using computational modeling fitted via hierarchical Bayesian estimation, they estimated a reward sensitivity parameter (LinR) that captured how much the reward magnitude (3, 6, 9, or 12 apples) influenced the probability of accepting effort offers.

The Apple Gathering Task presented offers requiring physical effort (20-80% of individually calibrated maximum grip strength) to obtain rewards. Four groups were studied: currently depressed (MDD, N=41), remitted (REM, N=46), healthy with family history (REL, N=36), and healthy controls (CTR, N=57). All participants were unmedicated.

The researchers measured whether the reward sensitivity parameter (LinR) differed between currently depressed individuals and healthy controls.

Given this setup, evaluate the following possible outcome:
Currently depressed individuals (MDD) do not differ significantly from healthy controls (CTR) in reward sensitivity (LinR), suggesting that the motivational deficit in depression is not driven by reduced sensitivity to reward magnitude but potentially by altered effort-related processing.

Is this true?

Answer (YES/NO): NO